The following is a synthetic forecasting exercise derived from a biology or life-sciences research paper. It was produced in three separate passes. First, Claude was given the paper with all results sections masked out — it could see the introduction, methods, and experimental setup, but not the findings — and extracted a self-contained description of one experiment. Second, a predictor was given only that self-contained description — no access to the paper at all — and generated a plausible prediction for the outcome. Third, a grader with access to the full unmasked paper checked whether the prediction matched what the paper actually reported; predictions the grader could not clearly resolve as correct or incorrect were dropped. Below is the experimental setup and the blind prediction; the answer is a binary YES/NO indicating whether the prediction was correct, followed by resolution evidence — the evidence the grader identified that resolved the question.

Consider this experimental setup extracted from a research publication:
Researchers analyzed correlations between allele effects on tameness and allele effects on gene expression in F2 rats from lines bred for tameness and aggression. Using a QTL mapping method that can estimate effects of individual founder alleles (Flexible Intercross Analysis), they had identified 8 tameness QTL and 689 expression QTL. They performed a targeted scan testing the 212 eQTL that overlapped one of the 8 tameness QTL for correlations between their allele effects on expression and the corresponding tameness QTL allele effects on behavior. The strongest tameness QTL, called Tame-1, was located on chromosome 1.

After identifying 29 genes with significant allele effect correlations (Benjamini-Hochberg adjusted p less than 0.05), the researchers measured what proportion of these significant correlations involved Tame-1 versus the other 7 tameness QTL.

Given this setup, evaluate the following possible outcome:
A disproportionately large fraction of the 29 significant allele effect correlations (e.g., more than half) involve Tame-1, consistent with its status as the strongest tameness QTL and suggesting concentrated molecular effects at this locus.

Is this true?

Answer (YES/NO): YES